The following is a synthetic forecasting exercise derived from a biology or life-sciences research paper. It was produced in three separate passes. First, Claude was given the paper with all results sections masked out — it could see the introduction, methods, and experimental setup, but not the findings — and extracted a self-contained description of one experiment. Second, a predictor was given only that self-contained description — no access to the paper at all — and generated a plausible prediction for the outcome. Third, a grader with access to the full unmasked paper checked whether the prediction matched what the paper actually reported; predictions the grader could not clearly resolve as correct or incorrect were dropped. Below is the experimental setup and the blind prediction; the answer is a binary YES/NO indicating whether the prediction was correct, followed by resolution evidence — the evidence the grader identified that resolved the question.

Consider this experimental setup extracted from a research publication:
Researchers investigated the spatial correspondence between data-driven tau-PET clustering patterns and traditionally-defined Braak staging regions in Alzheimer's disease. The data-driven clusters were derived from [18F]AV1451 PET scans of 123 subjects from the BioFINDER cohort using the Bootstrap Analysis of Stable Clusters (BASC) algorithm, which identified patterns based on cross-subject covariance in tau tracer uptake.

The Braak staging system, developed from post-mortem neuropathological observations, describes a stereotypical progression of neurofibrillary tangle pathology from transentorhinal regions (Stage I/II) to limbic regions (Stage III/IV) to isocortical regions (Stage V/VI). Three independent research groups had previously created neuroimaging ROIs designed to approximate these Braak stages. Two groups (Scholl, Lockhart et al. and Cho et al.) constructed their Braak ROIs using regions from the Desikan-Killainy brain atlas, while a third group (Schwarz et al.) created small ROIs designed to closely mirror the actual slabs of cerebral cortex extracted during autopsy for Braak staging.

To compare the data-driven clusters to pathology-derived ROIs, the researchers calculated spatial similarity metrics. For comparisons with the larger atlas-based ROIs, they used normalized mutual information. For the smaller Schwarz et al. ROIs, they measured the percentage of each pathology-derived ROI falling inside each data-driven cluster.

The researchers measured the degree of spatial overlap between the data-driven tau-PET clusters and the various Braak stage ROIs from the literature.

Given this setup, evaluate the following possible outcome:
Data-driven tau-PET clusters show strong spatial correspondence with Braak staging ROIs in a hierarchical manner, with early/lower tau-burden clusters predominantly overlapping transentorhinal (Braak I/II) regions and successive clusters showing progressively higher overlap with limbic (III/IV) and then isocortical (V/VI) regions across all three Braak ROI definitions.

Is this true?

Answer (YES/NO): NO